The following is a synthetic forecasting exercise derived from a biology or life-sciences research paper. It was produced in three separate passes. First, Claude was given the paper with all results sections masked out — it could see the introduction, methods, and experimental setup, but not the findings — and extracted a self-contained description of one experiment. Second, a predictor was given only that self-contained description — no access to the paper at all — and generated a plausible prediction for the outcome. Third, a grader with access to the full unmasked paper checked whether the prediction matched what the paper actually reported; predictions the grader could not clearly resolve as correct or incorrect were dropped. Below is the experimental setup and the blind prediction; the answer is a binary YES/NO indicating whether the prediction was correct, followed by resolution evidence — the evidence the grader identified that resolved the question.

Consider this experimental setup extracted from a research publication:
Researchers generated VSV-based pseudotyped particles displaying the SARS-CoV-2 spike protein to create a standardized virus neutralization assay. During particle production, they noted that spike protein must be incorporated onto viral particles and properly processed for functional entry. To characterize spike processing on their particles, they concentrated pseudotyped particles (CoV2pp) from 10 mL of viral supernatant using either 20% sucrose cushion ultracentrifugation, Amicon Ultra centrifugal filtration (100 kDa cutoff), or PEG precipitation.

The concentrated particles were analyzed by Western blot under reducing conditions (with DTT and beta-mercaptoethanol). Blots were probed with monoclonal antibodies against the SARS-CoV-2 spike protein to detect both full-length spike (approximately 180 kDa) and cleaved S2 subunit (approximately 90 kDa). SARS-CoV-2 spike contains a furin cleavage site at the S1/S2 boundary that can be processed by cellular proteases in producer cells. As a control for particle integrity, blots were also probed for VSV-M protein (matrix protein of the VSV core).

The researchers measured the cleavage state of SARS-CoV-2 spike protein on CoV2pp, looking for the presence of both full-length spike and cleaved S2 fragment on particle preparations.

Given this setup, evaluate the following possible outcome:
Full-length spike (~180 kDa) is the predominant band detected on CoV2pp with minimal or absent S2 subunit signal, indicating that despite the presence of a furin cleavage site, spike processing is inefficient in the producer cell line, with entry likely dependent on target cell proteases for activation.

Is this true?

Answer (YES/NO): NO